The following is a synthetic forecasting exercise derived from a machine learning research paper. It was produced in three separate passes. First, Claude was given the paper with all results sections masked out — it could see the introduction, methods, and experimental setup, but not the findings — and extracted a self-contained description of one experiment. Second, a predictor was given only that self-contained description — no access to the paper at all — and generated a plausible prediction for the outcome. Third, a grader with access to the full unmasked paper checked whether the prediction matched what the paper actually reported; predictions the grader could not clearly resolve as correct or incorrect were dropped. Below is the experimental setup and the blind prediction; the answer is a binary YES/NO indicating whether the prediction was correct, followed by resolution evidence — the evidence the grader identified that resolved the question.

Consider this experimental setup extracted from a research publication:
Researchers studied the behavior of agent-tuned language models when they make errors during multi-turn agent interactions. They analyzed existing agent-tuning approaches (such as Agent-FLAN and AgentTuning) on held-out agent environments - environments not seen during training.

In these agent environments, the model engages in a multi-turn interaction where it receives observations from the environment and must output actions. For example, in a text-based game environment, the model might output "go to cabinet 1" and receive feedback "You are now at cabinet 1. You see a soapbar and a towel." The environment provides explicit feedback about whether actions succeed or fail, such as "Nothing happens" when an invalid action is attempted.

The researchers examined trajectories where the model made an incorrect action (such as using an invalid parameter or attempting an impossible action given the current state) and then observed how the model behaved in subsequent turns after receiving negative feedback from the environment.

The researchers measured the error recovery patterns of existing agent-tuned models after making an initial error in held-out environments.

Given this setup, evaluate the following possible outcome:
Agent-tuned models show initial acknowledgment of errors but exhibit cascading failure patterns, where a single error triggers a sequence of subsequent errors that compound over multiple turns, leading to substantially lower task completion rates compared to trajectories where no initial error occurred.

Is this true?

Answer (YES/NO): NO